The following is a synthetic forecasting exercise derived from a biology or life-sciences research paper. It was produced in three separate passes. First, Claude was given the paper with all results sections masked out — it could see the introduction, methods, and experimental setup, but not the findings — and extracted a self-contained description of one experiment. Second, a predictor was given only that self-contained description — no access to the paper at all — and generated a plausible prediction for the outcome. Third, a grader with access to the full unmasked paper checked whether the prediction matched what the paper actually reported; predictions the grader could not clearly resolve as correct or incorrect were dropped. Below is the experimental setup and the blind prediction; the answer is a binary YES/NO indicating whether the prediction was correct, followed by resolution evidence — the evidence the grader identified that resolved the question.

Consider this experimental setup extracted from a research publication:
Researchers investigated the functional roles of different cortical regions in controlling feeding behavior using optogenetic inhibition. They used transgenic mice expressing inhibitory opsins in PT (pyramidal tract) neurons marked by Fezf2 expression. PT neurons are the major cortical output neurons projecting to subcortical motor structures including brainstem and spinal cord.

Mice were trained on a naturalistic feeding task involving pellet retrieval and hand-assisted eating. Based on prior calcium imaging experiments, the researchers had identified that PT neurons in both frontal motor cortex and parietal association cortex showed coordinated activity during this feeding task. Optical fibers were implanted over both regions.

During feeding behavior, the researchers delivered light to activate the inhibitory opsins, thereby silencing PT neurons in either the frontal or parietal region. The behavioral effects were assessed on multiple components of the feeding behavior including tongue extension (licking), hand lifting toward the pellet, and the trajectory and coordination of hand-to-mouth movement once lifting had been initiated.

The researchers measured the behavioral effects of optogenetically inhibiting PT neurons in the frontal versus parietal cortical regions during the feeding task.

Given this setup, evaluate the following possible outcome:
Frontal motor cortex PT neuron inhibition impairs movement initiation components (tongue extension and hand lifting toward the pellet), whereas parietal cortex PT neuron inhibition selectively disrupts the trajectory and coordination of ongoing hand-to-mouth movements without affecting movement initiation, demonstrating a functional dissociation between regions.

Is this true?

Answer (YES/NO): YES